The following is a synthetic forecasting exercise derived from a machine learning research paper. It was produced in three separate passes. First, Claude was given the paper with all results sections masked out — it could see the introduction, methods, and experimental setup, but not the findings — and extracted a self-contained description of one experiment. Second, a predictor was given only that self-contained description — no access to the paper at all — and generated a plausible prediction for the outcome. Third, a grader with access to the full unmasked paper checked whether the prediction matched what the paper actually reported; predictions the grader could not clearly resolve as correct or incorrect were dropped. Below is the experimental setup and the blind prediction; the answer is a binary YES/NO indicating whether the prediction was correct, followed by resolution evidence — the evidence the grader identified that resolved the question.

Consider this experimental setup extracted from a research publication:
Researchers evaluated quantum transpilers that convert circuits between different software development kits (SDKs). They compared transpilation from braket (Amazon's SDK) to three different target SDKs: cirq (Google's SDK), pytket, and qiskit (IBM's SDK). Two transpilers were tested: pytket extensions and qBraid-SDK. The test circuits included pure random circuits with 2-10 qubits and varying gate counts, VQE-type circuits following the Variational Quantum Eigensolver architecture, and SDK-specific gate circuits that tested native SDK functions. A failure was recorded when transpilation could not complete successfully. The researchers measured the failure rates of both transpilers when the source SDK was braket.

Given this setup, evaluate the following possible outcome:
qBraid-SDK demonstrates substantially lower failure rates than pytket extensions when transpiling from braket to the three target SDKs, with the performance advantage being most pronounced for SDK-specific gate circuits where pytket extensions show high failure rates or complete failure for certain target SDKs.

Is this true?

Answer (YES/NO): NO